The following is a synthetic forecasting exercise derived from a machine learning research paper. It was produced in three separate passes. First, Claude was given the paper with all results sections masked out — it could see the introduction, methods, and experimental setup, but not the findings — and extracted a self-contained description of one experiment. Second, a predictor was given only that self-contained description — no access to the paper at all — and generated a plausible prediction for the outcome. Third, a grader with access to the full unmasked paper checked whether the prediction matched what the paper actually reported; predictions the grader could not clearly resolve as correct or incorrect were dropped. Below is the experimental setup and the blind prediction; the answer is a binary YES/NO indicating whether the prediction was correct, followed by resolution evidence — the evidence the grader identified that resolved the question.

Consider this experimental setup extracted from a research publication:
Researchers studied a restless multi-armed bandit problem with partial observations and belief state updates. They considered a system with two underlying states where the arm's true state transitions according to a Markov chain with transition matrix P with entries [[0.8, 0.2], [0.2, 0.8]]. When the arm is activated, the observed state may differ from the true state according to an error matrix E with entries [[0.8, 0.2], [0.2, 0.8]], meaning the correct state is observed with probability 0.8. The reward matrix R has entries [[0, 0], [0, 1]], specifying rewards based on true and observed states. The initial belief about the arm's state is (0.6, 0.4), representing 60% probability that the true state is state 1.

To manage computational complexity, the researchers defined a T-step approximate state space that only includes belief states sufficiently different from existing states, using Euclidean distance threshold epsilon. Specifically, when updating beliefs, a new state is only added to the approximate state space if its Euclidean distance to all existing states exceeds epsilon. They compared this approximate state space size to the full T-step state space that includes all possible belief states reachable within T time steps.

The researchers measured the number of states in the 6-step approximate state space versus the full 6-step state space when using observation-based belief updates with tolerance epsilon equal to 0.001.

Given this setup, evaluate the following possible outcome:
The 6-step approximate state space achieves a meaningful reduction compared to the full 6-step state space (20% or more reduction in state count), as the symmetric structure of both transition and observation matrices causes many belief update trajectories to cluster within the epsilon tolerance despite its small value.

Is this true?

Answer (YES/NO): YES